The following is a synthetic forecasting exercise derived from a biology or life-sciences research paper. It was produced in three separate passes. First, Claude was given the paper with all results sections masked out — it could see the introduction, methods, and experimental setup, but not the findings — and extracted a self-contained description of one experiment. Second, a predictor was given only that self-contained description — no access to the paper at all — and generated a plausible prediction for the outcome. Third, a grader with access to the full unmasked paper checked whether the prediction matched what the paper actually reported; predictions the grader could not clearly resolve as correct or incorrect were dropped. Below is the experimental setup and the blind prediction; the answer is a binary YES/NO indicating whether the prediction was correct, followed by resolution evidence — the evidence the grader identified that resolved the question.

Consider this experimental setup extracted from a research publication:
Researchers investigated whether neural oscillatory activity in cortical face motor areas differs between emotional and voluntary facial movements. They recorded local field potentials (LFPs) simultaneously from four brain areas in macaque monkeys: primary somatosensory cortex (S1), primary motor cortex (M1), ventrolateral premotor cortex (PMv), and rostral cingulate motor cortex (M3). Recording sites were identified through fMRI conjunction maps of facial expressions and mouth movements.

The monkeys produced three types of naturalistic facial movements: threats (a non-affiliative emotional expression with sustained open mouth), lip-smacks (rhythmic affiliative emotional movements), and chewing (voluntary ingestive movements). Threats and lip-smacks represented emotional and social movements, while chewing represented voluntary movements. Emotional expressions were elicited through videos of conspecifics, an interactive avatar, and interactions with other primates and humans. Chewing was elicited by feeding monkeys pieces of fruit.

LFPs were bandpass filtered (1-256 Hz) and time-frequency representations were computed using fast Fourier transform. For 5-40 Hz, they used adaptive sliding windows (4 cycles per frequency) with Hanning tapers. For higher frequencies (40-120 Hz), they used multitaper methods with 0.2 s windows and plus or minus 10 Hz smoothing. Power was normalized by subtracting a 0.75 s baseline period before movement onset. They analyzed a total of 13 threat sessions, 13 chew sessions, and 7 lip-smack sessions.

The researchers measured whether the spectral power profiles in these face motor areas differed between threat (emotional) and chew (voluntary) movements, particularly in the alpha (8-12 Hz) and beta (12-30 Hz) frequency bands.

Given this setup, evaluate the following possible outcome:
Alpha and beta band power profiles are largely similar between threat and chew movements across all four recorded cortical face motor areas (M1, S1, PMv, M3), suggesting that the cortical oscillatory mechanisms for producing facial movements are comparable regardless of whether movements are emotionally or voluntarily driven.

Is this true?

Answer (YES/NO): NO